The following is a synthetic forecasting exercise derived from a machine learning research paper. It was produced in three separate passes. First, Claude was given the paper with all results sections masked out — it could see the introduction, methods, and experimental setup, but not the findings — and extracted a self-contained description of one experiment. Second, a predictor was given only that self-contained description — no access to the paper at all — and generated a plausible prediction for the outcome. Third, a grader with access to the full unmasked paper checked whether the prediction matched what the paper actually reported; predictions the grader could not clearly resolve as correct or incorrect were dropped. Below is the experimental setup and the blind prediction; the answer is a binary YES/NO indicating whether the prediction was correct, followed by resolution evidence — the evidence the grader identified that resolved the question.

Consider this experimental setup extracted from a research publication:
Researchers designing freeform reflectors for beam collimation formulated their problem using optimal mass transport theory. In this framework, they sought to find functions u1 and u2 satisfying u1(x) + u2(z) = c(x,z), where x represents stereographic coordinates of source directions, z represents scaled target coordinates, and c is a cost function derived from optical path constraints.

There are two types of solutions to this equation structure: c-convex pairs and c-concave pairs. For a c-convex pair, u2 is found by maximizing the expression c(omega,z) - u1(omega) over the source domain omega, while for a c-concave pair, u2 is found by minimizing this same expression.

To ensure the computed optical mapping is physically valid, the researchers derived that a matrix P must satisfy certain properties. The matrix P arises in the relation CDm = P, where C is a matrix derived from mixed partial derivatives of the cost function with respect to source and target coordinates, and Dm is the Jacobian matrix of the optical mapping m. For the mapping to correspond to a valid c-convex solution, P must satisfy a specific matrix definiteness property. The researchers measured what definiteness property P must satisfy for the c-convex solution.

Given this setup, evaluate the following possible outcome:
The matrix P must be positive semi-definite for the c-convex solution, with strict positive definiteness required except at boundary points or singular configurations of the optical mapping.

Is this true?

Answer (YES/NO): NO